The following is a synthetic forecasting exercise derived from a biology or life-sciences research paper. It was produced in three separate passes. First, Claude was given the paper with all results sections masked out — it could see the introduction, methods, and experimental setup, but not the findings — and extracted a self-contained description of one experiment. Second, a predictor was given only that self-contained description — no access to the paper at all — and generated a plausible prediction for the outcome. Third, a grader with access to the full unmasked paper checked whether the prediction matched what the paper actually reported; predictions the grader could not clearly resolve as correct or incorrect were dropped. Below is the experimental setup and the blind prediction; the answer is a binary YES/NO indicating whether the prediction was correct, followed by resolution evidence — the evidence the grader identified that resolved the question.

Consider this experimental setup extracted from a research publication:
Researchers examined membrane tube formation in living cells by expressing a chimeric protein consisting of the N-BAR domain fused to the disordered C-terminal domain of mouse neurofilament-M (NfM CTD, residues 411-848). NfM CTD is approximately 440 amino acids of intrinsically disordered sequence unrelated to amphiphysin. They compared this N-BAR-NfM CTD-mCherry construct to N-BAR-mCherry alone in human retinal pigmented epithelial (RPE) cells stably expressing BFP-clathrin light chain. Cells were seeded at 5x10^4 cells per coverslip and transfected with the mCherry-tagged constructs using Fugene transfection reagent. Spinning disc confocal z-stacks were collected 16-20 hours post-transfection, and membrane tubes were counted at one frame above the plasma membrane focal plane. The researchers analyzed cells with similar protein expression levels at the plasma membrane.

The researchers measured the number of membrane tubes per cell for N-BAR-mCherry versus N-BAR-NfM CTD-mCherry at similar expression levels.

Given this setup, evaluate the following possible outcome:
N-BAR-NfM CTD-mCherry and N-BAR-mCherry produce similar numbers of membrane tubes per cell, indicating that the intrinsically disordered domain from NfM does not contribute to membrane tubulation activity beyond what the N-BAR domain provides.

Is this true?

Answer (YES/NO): NO